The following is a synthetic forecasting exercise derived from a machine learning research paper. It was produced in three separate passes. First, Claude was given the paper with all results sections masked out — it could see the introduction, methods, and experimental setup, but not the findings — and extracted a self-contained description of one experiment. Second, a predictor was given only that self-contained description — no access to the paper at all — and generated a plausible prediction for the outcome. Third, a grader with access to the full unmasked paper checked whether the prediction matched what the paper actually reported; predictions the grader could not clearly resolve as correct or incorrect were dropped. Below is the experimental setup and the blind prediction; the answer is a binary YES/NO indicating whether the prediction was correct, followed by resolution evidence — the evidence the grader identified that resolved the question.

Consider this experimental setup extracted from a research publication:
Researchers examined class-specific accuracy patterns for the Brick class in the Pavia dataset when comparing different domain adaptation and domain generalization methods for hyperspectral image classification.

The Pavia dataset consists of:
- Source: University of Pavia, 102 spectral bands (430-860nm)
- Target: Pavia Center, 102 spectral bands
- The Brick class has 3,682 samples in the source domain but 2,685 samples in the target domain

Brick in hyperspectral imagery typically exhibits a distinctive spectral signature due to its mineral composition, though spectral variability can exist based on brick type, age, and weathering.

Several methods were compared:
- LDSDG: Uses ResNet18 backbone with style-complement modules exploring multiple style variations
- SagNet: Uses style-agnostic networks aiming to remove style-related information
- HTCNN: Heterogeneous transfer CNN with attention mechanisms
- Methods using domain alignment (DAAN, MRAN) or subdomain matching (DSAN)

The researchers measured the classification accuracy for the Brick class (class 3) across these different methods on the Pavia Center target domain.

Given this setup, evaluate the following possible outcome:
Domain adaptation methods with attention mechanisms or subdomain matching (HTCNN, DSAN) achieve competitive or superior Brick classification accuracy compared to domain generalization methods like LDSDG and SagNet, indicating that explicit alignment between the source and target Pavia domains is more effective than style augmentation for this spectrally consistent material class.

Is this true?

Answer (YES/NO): NO